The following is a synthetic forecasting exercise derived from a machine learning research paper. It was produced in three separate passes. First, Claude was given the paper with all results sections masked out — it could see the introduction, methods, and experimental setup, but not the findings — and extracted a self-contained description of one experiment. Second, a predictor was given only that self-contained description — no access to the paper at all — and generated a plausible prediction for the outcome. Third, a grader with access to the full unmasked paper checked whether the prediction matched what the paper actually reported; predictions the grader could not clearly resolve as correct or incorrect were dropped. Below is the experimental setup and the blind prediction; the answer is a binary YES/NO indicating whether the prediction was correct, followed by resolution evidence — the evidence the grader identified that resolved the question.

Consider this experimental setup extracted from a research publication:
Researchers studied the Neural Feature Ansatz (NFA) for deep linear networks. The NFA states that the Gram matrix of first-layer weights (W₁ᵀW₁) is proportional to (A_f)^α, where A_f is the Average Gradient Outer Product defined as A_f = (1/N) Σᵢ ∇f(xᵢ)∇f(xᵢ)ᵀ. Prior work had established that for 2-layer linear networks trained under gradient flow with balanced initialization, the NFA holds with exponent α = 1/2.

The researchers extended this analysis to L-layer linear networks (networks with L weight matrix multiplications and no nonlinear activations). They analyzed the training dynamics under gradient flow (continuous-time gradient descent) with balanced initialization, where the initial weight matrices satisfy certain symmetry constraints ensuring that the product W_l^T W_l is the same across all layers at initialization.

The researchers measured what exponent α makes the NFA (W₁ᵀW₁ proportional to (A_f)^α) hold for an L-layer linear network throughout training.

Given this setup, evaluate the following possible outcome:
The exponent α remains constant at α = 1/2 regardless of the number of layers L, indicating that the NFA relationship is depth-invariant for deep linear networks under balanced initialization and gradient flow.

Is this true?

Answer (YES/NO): NO